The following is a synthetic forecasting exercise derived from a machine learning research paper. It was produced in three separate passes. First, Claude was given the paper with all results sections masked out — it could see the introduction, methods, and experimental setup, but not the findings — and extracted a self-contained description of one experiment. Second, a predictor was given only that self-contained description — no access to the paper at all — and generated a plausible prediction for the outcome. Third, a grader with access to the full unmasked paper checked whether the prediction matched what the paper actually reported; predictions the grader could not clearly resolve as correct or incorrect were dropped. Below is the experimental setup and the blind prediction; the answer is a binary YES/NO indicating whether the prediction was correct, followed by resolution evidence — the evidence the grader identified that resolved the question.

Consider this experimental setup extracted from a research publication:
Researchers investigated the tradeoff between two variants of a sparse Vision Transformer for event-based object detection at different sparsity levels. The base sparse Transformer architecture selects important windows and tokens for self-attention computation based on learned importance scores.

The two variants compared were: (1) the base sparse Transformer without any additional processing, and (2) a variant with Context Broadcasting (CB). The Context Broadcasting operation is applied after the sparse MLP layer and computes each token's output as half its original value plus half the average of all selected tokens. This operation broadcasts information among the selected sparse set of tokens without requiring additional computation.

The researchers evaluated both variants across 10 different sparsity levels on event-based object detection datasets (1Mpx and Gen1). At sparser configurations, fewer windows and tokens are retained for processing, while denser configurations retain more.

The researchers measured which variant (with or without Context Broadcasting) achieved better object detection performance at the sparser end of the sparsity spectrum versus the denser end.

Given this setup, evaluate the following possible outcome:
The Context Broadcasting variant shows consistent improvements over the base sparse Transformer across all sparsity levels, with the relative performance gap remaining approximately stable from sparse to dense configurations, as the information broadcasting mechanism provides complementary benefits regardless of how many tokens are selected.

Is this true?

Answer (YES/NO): NO